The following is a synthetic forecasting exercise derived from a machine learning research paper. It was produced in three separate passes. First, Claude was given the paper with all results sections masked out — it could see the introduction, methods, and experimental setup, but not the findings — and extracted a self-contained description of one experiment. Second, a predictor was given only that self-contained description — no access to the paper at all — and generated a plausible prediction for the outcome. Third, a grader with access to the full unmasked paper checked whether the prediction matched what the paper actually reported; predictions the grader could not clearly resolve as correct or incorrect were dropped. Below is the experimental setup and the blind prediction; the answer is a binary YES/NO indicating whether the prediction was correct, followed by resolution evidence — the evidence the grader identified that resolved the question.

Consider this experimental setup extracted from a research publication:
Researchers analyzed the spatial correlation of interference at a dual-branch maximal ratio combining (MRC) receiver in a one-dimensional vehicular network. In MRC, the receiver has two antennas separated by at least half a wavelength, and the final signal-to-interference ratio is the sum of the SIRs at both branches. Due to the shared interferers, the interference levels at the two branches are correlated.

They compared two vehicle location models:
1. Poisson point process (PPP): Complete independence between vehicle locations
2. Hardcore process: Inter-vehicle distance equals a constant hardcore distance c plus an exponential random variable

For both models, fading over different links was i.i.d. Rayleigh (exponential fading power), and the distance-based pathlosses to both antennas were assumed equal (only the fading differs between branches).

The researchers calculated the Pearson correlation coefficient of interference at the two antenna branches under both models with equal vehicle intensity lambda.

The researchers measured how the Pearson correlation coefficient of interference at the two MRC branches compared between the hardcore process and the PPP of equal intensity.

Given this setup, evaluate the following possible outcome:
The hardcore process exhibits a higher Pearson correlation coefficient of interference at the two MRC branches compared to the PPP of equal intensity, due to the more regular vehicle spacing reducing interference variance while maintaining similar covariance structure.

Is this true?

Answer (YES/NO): NO